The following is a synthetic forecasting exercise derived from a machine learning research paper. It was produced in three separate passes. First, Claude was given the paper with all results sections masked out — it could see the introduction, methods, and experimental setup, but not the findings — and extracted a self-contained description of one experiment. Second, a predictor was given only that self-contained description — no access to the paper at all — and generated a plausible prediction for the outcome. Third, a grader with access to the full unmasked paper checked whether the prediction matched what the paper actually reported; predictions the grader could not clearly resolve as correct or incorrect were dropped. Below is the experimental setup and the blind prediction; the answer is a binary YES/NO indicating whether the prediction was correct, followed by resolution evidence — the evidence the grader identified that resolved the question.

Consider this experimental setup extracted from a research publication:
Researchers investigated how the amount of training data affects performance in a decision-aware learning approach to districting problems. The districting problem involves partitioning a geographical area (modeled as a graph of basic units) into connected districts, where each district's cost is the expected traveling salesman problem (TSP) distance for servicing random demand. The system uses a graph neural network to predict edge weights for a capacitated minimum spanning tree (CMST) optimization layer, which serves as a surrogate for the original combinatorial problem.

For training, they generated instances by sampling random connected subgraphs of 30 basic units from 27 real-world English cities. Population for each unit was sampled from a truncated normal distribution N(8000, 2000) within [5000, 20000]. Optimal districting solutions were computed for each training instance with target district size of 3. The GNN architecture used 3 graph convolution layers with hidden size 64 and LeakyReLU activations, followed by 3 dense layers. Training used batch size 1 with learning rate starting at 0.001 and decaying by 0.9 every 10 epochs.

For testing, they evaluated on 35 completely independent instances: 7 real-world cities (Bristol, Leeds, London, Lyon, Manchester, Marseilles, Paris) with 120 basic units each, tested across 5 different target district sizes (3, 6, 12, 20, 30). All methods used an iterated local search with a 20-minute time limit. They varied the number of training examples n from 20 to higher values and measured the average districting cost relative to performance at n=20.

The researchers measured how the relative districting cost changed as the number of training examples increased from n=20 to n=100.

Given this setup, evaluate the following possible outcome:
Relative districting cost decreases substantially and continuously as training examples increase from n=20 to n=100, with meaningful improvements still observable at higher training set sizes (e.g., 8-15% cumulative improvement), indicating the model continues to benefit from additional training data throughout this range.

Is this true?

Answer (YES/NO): NO